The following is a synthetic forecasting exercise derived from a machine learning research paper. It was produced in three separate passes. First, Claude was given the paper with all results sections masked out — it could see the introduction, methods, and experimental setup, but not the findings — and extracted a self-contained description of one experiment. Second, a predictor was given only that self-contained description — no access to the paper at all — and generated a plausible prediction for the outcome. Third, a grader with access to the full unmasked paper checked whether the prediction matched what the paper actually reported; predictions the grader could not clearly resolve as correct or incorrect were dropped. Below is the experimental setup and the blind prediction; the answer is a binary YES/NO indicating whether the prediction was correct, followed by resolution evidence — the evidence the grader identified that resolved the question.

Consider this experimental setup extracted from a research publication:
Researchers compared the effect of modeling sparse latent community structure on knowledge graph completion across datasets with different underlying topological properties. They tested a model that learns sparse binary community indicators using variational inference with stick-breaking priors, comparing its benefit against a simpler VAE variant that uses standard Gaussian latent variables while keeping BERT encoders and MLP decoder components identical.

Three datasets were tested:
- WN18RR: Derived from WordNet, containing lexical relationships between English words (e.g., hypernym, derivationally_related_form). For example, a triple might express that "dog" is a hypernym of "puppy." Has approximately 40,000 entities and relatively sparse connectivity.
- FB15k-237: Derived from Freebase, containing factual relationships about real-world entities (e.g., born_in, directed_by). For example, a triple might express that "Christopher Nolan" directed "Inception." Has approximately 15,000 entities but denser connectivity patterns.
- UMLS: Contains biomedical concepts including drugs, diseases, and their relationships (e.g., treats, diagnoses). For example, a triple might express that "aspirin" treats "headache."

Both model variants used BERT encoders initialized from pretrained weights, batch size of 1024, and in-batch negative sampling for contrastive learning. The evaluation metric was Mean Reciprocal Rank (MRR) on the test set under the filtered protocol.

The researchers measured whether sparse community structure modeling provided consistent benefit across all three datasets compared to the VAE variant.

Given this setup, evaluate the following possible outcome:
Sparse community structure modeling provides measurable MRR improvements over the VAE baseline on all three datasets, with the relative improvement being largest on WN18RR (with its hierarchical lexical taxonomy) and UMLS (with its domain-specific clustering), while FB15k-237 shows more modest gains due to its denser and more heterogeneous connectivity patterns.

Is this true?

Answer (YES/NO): YES